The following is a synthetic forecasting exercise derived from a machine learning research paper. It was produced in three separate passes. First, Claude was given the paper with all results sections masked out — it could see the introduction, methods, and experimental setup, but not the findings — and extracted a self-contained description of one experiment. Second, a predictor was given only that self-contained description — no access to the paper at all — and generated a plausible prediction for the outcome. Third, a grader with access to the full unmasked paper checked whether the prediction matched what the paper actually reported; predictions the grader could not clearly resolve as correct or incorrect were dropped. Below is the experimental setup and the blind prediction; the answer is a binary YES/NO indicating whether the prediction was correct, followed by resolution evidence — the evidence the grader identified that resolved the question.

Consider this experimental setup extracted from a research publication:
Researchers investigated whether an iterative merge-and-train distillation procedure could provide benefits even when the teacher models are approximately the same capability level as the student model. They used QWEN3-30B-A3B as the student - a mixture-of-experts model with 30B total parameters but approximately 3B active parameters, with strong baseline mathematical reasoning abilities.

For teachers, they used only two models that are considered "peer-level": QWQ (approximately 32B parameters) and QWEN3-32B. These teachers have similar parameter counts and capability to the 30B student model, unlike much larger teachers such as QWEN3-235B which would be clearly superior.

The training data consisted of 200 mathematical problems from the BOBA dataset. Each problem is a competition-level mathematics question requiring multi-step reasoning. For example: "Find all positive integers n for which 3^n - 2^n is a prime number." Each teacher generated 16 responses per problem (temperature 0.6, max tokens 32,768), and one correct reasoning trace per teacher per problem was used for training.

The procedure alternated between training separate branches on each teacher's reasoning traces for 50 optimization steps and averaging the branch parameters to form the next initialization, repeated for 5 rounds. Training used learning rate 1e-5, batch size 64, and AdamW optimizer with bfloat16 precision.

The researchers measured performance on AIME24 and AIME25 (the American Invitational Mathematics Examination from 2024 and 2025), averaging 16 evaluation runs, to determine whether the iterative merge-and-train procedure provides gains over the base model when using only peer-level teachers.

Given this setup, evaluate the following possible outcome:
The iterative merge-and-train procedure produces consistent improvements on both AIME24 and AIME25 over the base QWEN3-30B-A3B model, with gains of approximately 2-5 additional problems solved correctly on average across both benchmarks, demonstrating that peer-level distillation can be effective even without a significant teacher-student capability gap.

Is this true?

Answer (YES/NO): NO